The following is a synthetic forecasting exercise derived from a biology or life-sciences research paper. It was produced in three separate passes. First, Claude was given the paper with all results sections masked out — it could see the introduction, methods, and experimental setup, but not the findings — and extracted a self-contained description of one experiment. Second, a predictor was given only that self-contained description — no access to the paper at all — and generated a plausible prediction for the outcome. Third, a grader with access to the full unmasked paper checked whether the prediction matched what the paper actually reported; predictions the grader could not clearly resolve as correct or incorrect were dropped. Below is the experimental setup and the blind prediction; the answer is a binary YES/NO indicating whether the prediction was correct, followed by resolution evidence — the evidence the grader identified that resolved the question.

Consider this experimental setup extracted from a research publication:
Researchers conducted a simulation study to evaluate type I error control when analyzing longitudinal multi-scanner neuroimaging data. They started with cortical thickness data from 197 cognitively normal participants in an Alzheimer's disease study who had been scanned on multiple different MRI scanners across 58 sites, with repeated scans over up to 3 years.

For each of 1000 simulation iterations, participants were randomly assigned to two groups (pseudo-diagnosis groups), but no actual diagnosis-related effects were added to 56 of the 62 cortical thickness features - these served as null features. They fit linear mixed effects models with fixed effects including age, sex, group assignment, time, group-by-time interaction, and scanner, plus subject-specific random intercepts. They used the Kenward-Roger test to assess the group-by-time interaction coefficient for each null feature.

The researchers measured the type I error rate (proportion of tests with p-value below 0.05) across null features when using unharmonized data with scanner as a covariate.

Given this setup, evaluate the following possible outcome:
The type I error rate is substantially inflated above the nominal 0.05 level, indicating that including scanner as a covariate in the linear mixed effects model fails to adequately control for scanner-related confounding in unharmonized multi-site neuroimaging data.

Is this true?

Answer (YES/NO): YES